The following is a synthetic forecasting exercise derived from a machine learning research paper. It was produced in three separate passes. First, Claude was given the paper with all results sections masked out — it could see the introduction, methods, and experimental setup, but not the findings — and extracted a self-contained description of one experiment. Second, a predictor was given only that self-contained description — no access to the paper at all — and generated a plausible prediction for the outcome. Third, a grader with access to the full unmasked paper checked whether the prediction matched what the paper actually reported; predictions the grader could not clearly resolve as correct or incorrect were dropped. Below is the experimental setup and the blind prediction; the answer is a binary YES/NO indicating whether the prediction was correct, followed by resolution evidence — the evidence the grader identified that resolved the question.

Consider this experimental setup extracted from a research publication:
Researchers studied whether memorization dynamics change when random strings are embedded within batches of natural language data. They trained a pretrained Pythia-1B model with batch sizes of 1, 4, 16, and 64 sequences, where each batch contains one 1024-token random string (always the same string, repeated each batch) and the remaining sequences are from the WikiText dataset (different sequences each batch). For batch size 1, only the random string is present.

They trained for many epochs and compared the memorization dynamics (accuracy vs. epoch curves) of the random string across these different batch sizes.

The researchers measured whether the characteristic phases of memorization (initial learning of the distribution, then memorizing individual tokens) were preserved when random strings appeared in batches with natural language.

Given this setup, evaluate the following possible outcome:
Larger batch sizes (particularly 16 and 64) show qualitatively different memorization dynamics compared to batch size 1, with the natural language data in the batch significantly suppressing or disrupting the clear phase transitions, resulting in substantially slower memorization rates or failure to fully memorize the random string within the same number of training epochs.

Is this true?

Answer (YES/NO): NO